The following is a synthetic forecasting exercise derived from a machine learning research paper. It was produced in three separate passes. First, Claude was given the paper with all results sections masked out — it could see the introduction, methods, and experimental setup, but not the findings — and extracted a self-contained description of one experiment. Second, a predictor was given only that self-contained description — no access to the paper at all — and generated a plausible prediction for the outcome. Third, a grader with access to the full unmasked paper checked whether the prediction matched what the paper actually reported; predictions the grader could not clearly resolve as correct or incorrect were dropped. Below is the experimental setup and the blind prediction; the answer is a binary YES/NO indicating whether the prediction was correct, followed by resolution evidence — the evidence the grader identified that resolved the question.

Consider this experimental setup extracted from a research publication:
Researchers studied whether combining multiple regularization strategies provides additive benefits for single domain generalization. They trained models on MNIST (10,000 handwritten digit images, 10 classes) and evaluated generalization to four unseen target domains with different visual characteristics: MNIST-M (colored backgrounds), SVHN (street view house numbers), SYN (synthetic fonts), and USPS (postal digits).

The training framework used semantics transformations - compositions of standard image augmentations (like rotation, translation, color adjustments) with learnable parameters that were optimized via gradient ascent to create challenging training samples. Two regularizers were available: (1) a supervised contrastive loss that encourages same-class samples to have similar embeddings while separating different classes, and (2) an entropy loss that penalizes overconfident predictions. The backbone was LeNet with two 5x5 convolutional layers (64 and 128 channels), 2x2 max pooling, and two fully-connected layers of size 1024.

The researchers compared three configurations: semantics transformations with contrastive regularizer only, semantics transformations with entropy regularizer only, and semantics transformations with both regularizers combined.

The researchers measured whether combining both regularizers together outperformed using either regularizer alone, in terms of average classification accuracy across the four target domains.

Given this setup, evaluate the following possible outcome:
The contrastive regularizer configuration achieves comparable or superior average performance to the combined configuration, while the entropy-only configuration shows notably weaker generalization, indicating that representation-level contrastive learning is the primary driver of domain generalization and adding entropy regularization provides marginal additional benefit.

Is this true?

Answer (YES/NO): NO